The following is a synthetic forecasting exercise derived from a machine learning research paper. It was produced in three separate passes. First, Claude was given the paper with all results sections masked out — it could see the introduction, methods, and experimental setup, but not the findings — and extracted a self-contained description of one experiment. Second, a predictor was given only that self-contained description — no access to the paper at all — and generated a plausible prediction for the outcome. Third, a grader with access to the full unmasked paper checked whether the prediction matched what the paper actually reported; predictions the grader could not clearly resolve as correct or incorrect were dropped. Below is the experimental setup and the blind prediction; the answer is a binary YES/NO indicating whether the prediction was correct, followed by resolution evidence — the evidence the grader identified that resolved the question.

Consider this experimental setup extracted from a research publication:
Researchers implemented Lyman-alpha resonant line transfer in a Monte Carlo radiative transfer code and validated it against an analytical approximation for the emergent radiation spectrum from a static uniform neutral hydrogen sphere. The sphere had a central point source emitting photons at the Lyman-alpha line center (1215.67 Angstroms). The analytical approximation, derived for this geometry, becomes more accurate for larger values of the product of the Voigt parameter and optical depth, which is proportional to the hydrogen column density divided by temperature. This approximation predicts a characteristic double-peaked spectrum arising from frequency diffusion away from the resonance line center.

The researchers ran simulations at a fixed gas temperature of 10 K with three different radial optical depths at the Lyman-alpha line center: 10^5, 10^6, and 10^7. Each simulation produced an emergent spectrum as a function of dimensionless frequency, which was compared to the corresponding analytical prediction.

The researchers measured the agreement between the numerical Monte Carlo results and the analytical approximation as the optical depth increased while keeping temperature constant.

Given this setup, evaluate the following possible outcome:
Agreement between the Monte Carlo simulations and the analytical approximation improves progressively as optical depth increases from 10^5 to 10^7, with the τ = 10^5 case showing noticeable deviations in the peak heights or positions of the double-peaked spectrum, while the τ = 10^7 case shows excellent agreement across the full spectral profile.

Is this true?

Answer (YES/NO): YES